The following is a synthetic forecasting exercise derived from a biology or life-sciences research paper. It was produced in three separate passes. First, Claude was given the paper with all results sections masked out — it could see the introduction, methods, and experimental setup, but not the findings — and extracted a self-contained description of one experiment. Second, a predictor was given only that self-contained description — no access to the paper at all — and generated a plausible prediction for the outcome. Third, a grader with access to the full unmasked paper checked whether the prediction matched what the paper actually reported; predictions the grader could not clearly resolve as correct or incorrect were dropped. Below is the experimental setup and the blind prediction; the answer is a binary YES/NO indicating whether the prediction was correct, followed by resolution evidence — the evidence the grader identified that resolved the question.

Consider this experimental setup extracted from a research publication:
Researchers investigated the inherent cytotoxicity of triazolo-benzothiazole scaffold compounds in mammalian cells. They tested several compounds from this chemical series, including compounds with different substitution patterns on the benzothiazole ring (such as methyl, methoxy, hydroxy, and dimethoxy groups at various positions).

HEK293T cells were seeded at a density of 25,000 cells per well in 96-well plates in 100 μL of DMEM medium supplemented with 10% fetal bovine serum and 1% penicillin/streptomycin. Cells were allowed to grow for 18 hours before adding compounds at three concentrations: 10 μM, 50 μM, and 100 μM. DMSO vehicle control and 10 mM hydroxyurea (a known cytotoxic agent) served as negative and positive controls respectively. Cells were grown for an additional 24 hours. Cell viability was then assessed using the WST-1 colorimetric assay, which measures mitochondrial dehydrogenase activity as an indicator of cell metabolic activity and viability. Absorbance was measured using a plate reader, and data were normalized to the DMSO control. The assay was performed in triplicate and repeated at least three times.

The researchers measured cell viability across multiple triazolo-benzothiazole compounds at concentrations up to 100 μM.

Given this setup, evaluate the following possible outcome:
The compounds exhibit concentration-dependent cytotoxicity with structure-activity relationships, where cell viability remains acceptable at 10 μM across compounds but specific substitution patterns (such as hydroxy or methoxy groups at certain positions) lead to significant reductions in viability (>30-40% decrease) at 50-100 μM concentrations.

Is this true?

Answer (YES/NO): NO